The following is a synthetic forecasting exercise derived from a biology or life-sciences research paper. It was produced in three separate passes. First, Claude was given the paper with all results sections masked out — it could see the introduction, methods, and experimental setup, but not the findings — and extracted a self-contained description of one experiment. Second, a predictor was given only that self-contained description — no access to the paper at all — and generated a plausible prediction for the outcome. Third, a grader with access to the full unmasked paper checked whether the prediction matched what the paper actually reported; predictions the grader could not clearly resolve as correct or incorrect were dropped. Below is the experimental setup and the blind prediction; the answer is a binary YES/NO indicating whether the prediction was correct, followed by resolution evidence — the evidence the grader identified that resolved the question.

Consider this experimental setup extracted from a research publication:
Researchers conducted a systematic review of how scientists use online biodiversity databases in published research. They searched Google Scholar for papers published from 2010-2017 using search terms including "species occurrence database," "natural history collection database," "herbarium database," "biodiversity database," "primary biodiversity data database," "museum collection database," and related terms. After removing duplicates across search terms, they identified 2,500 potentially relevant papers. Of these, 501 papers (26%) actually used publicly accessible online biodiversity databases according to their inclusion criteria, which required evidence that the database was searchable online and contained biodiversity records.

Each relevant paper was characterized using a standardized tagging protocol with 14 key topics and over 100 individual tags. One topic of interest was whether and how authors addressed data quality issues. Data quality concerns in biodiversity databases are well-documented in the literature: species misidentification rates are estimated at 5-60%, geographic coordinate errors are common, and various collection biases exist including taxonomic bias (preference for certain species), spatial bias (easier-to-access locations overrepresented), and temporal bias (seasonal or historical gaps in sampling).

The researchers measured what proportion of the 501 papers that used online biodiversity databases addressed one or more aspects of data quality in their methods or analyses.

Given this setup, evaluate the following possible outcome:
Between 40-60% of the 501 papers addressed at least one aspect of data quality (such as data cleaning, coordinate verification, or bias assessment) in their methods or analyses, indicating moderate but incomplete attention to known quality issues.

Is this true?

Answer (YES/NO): NO